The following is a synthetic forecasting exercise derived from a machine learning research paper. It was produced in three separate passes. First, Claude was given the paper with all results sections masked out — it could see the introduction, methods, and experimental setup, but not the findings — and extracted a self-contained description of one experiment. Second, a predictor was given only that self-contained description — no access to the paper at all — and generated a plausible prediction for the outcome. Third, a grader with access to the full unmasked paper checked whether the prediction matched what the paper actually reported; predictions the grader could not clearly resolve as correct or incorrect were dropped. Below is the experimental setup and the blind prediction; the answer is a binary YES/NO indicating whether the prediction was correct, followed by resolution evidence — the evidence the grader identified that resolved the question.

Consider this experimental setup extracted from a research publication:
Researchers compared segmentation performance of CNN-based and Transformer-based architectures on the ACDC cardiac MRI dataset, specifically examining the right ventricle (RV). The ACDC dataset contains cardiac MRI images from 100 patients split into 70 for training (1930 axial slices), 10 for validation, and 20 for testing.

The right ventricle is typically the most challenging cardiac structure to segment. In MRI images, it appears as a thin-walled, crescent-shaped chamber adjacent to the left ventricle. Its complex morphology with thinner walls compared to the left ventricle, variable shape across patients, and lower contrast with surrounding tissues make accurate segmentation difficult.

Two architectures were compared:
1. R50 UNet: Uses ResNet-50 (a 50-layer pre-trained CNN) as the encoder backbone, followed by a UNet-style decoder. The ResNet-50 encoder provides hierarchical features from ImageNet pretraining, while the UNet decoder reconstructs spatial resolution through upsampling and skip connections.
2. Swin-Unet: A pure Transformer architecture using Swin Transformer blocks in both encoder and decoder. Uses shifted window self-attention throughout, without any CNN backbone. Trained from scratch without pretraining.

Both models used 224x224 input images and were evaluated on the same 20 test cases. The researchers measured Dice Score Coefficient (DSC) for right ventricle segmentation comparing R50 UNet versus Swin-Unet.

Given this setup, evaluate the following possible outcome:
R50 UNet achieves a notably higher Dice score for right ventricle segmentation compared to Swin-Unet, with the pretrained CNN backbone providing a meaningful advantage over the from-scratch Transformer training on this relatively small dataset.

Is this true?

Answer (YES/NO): NO